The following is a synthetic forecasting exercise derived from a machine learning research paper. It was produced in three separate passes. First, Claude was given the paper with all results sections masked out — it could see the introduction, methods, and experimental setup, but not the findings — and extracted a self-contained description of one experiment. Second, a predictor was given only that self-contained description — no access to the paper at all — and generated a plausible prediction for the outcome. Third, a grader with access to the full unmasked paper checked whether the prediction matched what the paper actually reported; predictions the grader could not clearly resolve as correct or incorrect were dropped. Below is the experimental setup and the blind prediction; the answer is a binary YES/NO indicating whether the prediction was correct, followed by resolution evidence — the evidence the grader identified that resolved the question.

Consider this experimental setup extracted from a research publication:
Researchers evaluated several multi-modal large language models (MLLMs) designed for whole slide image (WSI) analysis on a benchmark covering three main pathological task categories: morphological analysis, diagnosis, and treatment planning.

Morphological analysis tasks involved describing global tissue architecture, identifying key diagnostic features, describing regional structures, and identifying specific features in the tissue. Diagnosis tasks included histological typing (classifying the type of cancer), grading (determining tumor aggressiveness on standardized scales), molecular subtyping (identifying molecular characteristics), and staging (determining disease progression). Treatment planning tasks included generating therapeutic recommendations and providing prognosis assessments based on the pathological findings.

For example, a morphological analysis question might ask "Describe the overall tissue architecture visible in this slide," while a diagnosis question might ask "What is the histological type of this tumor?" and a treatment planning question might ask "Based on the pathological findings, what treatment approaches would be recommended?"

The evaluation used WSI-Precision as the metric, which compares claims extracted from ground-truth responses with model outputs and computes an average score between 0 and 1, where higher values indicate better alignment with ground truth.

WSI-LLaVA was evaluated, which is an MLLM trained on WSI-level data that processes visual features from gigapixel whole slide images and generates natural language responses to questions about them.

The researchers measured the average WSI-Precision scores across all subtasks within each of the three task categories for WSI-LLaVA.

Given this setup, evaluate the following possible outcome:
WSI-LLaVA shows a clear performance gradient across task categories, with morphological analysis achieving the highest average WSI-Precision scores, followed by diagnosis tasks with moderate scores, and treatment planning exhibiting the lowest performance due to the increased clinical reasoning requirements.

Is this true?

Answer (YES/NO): NO